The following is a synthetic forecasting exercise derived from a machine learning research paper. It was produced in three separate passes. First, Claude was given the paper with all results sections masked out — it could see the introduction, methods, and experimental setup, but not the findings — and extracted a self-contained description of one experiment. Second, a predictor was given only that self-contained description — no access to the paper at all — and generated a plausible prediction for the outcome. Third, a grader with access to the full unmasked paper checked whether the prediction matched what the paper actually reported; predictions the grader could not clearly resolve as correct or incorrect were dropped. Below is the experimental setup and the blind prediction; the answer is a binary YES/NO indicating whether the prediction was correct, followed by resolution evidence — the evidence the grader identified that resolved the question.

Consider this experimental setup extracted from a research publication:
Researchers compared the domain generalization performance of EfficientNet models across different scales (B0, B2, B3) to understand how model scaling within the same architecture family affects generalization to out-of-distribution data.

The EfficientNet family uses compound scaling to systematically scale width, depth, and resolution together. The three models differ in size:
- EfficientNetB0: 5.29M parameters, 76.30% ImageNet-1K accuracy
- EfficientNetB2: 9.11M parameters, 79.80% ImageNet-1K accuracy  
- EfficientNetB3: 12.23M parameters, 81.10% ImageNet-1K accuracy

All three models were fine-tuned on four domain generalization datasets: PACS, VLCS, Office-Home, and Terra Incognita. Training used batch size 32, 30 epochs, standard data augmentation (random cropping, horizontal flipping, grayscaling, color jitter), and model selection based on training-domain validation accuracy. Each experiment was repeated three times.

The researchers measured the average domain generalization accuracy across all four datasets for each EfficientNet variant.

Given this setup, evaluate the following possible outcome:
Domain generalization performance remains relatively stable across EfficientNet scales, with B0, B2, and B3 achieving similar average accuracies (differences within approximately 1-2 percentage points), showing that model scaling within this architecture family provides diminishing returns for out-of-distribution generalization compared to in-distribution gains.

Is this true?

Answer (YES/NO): NO